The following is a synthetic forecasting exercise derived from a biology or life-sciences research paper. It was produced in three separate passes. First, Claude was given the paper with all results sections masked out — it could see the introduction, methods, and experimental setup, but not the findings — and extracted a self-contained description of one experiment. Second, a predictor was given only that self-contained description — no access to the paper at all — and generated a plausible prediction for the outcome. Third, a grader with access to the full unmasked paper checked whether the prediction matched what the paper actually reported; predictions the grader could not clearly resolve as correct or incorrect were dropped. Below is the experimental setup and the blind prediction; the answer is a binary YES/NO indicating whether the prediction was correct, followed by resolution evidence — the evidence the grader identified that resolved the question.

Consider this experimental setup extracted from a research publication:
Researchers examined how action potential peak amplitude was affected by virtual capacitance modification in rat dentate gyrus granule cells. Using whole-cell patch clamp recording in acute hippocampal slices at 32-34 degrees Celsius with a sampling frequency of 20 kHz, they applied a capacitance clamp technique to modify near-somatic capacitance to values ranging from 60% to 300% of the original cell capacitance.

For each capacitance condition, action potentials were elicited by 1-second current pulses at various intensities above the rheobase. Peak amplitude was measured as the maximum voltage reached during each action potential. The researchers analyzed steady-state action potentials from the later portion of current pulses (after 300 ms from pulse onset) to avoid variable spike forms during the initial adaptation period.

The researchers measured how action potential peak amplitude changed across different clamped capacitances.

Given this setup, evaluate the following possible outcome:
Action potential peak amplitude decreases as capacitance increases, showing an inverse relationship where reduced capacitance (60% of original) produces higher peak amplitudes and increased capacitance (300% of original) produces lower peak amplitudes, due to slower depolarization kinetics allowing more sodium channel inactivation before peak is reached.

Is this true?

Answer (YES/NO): YES